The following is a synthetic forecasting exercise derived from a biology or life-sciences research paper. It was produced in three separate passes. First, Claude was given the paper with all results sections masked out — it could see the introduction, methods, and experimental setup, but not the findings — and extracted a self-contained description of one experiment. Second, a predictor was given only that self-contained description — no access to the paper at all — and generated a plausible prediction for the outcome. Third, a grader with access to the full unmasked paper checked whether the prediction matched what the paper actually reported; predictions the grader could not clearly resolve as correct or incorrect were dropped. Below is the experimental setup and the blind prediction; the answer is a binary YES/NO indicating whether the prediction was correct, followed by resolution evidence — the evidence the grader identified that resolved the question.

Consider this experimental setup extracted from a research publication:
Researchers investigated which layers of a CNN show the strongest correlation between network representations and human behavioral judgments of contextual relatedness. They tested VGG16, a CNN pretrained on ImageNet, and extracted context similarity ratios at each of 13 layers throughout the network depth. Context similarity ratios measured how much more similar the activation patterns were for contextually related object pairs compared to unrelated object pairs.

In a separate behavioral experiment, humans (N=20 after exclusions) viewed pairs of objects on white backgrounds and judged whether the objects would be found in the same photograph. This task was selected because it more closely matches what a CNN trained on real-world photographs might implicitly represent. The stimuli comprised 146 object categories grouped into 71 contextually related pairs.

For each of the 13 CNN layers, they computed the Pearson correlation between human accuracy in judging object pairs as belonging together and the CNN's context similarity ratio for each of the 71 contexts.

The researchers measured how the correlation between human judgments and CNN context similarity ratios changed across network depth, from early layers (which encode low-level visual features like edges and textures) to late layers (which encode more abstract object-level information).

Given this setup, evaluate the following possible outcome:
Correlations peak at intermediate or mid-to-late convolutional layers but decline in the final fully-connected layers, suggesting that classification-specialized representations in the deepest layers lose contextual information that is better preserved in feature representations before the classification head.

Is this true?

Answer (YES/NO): NO